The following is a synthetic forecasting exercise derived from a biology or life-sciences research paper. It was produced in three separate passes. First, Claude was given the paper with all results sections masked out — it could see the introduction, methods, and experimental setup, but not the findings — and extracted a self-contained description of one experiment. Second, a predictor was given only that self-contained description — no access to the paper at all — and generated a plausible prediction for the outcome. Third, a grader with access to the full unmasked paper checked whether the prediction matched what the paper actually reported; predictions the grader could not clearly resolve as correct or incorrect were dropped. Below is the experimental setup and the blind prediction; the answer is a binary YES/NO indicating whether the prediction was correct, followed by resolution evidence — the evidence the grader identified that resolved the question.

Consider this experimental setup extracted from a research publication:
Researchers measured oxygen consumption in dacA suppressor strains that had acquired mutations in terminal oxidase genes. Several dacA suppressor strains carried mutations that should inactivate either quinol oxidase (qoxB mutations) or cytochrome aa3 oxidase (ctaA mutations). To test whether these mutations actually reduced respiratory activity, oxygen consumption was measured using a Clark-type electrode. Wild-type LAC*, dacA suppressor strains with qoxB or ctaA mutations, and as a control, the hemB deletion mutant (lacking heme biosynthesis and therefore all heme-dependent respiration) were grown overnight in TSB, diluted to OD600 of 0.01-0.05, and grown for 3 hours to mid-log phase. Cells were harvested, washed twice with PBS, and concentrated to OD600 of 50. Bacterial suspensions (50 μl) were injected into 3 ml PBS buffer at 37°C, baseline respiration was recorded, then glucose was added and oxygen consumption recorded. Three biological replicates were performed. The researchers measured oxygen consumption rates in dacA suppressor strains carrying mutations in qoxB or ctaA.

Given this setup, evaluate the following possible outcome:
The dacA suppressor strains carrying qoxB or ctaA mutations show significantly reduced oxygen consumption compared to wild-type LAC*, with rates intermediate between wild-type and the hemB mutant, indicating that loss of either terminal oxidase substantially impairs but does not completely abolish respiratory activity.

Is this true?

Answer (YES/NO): NO